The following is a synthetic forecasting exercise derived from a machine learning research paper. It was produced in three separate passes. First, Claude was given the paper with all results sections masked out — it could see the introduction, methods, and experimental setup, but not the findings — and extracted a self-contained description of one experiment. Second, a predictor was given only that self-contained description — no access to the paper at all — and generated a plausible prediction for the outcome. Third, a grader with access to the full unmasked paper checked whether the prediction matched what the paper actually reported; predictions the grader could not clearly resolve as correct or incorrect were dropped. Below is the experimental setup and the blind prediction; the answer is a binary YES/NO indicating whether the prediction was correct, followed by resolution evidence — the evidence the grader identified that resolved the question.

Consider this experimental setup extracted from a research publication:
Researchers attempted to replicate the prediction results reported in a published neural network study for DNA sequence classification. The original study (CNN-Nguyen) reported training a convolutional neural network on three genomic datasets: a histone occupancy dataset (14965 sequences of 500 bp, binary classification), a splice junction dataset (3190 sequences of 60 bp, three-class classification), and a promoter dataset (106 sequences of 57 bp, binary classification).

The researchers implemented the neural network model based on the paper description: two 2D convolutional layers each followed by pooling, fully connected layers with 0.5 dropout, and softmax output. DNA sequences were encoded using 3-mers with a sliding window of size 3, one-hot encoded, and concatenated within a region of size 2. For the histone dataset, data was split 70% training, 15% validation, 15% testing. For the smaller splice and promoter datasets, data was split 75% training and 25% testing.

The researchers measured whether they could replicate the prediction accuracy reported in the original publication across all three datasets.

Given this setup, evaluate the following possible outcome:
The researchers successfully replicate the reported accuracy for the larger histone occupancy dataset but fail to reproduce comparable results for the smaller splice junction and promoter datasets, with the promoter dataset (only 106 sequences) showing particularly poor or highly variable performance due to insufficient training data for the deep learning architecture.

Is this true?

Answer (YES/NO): NO